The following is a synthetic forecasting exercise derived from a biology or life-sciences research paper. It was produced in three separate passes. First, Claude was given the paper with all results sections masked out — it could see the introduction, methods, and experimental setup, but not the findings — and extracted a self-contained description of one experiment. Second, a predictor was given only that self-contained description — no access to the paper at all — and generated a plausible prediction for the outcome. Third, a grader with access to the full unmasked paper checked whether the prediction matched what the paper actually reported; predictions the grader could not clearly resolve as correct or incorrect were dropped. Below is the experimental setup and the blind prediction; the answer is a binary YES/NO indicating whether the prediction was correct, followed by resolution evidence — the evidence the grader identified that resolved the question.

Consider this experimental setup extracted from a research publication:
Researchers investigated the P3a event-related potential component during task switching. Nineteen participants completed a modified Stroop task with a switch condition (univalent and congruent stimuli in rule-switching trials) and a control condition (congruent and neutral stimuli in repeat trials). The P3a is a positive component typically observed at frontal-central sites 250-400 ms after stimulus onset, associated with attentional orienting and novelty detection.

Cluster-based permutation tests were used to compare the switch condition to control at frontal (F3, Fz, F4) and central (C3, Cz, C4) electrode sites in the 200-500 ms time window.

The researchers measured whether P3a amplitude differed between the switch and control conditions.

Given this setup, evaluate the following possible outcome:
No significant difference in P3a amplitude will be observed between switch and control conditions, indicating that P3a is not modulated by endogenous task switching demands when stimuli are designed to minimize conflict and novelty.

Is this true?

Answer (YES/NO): NO